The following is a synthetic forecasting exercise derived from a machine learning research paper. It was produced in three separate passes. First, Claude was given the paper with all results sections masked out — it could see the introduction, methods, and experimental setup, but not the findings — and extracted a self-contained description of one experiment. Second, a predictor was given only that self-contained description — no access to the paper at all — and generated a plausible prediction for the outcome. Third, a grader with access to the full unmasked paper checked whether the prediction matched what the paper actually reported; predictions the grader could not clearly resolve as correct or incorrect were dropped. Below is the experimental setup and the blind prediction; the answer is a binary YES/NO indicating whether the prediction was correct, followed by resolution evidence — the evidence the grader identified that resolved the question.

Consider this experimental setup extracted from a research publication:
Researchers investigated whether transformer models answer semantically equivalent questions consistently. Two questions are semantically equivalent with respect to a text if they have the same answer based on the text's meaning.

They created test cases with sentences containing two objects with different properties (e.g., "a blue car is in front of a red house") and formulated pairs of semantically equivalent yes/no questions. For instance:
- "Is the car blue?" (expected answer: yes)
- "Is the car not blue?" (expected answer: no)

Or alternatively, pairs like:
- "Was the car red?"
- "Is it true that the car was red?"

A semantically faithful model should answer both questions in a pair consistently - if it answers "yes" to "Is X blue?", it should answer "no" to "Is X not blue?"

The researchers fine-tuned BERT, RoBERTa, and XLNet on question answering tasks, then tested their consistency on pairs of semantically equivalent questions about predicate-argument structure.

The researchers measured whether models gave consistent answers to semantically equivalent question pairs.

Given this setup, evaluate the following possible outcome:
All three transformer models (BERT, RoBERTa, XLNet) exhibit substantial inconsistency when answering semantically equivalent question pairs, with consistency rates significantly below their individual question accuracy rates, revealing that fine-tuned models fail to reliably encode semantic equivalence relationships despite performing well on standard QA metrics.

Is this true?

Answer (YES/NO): YES